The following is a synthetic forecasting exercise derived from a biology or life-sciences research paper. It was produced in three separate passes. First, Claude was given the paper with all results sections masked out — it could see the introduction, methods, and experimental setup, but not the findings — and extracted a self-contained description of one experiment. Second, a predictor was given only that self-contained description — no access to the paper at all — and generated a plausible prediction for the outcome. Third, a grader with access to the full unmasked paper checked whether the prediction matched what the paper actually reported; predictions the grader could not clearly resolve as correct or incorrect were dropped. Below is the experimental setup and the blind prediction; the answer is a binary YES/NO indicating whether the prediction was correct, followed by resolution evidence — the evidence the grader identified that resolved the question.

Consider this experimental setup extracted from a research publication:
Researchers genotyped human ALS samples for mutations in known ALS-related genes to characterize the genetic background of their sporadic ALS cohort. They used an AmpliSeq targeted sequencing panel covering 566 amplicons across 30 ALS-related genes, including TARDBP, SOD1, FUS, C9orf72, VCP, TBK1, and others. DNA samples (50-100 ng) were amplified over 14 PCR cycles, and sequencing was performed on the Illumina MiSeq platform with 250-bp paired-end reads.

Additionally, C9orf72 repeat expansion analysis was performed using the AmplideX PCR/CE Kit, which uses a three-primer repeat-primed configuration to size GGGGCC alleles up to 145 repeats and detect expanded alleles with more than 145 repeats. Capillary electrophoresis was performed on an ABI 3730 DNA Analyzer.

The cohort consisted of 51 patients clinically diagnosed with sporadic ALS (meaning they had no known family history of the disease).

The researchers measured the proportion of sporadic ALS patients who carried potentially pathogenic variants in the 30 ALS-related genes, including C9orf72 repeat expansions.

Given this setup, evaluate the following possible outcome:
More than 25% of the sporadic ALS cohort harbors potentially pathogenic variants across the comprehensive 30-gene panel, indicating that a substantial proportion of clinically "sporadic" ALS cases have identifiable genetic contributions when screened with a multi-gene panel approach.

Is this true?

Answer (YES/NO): NO